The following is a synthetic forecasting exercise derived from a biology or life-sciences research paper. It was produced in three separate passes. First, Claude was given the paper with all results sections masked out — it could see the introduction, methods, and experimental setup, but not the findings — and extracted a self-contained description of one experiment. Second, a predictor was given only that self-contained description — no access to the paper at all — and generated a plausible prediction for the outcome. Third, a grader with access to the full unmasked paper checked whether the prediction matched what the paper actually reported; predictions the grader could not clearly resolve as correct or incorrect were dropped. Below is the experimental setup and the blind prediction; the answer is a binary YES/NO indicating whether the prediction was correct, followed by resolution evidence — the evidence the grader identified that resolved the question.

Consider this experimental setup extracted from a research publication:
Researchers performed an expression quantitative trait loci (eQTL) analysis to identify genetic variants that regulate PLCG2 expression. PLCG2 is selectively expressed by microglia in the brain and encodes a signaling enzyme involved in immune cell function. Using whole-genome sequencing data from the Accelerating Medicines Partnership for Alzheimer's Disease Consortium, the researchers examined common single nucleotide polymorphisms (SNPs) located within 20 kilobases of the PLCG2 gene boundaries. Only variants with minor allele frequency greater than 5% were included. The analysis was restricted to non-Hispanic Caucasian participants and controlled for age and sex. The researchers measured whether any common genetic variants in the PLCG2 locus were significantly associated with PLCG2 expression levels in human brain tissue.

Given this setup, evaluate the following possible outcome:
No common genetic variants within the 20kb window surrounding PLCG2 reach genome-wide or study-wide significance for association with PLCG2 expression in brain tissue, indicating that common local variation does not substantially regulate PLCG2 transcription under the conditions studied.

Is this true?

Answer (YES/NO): NO